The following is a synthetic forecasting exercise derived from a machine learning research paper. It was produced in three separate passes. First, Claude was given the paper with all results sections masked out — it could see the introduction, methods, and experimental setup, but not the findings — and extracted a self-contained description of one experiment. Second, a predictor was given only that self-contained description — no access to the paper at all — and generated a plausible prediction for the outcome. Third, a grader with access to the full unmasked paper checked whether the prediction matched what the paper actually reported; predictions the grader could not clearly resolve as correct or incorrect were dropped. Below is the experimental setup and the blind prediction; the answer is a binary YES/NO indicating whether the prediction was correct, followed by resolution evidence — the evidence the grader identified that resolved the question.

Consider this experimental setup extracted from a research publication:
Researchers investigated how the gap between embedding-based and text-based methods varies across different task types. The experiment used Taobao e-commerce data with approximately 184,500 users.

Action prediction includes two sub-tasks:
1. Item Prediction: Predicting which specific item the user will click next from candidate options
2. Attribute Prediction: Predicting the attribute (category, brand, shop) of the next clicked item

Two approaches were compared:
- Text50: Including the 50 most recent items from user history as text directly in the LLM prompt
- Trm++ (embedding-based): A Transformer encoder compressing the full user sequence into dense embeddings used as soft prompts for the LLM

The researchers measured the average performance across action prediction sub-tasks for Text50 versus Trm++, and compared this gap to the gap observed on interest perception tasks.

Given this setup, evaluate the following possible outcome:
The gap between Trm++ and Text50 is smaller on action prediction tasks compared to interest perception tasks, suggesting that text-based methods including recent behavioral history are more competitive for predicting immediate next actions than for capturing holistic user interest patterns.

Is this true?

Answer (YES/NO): NO